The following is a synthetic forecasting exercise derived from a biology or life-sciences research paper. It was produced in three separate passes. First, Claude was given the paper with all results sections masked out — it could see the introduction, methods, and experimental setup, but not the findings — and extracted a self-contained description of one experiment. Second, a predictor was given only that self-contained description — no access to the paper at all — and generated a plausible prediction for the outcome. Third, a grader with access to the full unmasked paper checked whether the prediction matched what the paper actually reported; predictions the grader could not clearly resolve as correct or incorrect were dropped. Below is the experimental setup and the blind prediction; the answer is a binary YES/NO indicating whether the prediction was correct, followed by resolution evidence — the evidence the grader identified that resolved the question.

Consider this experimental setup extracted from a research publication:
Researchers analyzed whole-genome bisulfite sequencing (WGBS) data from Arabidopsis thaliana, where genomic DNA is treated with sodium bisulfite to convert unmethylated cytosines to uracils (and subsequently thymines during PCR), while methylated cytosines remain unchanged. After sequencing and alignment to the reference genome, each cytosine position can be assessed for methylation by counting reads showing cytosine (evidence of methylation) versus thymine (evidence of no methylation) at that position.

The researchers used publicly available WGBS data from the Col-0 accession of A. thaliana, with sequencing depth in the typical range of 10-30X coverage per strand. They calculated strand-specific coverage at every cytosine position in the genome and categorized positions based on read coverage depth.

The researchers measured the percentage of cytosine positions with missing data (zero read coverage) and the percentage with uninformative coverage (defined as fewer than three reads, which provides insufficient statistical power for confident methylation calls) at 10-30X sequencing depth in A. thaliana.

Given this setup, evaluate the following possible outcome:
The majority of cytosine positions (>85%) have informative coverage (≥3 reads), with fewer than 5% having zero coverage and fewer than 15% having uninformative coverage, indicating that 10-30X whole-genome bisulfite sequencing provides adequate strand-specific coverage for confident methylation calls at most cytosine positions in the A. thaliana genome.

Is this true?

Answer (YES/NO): NO